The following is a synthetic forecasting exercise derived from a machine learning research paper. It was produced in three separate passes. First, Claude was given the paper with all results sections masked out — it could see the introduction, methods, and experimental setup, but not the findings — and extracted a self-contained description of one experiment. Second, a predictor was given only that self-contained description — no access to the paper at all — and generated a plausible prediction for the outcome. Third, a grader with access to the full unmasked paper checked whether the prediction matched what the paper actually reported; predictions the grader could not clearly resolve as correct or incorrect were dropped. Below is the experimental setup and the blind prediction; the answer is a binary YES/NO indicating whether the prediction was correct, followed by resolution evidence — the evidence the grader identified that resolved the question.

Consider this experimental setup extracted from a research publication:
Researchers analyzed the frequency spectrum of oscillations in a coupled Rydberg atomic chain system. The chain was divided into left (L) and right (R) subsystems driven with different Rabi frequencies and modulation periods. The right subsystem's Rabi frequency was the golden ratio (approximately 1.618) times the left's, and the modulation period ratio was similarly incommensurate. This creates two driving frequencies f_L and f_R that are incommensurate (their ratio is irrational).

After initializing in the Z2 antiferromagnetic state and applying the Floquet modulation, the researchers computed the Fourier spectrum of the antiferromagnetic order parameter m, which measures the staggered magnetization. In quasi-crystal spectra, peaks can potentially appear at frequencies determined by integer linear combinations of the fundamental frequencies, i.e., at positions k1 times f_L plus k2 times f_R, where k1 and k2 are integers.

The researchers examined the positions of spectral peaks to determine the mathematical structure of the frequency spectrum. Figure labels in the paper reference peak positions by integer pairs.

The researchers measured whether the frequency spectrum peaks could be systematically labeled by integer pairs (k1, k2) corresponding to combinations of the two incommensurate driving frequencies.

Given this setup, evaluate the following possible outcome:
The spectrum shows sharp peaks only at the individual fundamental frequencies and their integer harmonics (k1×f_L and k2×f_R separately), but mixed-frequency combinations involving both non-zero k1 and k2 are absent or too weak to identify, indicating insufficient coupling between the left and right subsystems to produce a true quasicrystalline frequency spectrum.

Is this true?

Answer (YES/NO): NO